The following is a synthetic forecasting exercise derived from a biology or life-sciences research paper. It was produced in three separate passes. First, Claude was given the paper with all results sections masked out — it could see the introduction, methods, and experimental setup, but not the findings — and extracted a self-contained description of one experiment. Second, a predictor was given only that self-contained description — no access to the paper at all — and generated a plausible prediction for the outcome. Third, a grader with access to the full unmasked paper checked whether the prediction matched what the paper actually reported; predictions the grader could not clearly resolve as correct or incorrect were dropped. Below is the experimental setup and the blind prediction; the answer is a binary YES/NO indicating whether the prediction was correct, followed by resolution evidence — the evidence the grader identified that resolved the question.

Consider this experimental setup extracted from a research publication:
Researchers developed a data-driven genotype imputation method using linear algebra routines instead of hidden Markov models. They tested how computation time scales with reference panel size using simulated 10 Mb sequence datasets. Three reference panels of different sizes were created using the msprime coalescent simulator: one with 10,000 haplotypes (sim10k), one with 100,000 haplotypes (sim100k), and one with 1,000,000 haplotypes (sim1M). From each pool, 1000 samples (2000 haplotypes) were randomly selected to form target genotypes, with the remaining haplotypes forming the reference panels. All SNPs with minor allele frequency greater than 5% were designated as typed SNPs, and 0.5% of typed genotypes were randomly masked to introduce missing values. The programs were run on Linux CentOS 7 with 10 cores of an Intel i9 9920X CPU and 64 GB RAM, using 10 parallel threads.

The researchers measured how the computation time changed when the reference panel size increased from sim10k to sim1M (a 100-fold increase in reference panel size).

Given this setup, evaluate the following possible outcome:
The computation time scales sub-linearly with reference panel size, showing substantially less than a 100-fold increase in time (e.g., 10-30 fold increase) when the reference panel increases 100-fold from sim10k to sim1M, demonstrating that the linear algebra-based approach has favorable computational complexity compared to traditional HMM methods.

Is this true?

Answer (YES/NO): NO